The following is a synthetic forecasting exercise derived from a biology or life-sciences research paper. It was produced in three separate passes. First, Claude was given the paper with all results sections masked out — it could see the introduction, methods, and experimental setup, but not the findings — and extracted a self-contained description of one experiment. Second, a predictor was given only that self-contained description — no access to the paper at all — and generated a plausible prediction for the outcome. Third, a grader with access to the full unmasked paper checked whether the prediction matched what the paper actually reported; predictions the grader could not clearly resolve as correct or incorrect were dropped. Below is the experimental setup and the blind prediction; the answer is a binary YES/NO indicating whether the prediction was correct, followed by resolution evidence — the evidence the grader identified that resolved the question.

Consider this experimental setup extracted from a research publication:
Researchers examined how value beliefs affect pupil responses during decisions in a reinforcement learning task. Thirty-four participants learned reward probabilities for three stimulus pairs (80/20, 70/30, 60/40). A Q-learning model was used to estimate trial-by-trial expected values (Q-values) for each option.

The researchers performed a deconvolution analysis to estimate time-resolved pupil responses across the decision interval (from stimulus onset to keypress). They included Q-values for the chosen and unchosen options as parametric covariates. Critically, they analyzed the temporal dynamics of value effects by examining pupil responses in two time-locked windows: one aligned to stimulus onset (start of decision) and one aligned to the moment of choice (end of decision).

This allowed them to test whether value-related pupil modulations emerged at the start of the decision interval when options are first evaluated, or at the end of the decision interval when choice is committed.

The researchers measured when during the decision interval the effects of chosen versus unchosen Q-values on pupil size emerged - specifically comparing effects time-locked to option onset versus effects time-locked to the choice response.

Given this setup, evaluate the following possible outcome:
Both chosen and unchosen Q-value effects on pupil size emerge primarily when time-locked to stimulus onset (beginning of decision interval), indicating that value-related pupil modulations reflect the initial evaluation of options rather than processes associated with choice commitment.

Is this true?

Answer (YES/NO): NO